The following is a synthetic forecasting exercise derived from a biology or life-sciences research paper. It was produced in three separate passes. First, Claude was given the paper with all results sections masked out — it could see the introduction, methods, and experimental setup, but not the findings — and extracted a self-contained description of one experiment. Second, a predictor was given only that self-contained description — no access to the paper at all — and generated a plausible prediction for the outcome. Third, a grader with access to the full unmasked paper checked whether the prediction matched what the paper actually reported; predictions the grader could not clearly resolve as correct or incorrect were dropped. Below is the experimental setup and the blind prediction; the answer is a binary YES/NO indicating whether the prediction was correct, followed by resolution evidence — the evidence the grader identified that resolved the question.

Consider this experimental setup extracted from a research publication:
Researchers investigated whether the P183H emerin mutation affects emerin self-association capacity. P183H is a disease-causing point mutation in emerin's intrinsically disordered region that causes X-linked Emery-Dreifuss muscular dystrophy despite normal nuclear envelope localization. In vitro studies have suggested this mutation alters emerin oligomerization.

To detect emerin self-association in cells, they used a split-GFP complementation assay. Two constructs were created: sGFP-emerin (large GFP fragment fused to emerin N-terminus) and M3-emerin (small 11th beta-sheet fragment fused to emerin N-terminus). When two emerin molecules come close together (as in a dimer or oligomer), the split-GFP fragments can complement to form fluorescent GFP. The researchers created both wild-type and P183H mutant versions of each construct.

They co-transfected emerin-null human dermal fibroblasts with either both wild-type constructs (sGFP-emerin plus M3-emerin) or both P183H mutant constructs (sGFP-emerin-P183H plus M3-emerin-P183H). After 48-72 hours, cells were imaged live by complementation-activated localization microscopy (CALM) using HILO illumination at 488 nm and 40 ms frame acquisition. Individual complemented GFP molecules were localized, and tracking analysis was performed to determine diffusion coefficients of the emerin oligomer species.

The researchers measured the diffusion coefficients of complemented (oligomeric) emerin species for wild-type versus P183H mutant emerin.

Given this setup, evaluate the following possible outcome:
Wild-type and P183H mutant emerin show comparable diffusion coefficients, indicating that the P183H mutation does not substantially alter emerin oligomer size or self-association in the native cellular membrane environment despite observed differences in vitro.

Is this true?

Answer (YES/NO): NO